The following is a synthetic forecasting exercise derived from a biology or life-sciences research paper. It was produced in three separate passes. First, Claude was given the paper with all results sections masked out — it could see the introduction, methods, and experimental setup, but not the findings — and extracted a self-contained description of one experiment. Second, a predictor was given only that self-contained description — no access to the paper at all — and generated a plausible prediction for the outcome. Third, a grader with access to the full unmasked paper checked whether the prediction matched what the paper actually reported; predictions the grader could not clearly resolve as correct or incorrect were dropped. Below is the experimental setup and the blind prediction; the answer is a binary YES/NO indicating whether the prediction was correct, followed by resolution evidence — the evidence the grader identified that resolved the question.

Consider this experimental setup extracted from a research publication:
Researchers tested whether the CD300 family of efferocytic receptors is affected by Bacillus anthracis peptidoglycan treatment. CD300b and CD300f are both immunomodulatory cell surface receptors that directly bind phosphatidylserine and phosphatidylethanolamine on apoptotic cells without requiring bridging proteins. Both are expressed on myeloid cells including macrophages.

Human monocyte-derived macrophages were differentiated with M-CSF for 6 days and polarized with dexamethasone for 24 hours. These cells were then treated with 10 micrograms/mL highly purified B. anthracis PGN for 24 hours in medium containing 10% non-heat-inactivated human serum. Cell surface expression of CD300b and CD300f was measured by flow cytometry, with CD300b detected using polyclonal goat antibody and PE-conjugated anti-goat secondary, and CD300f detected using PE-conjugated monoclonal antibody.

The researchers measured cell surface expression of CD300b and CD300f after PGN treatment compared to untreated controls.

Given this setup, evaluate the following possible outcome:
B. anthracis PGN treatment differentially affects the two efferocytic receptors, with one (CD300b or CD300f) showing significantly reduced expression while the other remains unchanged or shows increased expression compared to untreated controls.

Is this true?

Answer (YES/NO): NO